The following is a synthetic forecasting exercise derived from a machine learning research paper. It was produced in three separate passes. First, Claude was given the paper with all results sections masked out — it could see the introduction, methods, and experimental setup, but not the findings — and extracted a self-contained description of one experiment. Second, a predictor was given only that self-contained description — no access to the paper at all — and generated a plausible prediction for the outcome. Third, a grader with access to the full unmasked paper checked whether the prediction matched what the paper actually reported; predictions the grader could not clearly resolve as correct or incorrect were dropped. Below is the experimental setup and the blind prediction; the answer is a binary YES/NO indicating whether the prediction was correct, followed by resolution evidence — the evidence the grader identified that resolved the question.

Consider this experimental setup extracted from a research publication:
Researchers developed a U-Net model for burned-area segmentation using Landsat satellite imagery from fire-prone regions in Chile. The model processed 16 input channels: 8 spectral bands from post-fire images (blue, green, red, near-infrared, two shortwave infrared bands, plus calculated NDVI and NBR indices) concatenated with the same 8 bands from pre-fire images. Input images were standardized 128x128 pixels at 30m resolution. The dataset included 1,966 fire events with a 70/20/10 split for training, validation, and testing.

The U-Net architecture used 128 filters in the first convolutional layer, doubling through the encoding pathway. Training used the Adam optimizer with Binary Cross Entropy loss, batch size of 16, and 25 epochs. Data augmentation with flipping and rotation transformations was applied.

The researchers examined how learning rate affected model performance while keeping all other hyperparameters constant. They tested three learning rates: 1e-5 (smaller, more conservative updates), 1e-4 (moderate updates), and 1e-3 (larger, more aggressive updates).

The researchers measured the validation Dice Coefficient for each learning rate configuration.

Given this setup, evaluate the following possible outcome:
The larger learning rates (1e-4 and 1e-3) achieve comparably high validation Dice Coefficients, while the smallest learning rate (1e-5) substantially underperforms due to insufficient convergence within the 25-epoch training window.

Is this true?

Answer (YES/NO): NO